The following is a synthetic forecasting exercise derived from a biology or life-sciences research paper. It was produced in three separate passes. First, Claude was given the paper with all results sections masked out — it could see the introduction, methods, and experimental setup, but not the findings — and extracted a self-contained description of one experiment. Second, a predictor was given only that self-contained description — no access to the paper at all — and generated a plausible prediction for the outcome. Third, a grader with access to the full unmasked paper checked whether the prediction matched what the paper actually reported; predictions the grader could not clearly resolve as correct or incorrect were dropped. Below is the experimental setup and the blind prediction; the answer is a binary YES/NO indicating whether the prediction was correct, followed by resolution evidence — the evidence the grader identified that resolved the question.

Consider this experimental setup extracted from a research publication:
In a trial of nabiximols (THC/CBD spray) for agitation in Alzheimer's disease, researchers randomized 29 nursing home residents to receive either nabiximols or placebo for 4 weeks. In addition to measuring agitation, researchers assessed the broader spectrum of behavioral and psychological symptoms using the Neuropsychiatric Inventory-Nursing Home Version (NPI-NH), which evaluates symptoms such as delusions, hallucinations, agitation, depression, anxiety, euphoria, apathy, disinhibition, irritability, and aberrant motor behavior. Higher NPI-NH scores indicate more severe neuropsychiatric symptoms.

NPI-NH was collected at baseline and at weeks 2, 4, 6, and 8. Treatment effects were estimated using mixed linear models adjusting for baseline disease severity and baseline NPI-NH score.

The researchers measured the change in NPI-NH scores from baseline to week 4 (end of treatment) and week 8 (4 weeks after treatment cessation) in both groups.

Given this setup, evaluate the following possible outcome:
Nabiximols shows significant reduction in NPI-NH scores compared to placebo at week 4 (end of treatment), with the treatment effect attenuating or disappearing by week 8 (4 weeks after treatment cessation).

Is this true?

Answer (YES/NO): NO